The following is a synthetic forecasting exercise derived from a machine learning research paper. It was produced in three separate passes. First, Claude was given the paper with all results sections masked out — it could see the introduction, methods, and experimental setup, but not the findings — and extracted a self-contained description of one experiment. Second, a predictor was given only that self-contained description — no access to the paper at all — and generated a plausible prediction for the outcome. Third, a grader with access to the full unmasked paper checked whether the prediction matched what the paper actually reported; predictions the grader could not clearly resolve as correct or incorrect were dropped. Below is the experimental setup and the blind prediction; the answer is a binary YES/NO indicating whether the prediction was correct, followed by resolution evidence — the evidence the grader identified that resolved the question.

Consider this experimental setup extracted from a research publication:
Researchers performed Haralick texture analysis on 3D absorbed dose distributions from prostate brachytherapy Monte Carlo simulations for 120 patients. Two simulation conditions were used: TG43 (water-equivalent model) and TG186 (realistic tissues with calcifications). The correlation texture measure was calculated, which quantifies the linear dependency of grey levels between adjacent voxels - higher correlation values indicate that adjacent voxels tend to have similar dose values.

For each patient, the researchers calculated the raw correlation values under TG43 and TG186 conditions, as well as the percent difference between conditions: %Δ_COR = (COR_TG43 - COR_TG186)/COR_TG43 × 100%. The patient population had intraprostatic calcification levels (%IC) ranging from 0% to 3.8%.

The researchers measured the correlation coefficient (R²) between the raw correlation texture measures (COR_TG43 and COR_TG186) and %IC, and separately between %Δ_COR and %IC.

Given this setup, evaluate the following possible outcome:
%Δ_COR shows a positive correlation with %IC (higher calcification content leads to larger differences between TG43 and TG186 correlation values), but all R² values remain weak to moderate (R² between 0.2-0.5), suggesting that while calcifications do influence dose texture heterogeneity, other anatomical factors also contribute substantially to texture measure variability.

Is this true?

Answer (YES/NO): NO